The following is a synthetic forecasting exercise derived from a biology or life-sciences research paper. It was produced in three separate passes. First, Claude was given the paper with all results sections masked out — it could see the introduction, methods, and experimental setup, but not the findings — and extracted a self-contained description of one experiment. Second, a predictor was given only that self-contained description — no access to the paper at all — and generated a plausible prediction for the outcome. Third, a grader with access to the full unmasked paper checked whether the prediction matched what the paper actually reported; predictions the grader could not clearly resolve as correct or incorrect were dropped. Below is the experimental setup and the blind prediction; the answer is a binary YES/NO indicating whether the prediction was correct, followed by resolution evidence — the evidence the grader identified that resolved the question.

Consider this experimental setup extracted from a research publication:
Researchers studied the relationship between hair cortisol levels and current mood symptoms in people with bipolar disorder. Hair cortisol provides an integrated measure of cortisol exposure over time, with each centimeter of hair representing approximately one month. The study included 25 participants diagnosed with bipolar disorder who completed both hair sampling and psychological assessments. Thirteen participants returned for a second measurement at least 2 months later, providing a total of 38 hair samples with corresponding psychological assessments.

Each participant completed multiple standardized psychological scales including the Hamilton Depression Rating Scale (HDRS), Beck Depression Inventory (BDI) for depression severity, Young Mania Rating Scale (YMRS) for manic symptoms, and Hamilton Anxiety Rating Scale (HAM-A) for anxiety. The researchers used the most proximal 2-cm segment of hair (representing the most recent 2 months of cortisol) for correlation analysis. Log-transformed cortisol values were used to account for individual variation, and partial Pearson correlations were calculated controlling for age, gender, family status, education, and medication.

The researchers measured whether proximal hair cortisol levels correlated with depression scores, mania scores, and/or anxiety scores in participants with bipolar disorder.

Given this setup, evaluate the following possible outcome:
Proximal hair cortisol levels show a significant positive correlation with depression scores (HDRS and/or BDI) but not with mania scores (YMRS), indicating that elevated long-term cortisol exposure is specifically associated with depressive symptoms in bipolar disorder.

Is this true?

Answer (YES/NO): NO